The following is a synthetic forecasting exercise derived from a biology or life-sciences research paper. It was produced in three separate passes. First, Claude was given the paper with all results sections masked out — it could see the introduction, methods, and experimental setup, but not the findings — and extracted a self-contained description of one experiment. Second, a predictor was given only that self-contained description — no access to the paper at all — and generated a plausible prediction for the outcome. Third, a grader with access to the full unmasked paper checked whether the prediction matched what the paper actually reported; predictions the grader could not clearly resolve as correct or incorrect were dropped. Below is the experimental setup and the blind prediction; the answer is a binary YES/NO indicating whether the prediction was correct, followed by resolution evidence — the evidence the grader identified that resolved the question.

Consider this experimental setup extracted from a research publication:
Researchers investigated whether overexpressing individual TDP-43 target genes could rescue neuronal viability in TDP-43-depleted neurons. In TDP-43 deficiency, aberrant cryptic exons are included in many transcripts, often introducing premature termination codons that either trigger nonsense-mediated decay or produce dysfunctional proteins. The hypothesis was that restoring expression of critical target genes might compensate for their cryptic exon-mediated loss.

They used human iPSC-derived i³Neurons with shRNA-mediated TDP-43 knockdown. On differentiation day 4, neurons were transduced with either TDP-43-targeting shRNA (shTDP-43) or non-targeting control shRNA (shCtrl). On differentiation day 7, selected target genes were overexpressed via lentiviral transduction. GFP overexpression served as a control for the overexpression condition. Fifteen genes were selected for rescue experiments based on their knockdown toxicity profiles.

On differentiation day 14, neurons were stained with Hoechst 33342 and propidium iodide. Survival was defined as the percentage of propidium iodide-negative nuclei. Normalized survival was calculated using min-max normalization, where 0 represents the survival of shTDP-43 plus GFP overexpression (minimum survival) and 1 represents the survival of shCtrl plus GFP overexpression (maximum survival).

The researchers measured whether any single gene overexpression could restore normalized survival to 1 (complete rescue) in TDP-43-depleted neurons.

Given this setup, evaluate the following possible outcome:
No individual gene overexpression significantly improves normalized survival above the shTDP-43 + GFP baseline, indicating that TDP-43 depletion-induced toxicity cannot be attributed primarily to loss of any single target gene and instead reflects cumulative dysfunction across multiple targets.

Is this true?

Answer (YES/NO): NO